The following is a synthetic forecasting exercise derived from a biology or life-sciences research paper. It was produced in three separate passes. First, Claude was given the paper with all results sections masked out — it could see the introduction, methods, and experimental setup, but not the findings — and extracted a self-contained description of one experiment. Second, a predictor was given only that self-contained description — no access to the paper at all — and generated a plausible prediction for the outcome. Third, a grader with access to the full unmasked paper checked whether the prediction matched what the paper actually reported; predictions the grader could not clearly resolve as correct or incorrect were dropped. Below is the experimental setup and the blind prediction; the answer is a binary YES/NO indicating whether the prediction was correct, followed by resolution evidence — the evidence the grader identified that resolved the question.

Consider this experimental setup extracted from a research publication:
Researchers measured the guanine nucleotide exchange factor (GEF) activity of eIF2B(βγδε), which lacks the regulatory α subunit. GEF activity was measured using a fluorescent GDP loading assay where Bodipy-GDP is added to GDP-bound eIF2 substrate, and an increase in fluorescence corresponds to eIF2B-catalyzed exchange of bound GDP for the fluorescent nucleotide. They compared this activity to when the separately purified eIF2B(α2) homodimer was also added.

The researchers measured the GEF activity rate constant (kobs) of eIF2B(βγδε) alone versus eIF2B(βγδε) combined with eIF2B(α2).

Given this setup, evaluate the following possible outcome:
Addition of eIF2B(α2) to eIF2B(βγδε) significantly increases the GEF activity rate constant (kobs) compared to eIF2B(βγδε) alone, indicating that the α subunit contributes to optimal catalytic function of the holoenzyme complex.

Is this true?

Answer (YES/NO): YES